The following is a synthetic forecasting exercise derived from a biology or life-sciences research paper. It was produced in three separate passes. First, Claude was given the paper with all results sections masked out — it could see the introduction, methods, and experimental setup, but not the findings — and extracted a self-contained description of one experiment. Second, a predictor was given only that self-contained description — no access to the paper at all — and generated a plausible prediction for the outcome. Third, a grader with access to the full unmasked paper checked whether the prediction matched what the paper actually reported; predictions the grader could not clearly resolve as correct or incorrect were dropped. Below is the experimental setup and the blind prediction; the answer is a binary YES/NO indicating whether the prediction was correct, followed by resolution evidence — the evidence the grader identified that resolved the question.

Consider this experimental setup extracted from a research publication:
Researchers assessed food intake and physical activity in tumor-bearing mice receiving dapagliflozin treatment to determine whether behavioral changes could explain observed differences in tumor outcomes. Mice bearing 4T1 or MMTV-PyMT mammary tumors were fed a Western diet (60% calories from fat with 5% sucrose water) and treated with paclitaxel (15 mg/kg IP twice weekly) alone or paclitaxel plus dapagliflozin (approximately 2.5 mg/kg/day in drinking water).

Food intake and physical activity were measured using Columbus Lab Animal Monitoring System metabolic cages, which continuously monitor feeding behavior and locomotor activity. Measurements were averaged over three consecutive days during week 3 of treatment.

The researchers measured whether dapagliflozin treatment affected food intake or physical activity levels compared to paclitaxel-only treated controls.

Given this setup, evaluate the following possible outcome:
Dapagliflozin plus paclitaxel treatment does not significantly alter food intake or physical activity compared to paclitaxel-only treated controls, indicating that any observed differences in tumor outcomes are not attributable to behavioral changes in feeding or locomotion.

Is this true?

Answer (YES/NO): YES